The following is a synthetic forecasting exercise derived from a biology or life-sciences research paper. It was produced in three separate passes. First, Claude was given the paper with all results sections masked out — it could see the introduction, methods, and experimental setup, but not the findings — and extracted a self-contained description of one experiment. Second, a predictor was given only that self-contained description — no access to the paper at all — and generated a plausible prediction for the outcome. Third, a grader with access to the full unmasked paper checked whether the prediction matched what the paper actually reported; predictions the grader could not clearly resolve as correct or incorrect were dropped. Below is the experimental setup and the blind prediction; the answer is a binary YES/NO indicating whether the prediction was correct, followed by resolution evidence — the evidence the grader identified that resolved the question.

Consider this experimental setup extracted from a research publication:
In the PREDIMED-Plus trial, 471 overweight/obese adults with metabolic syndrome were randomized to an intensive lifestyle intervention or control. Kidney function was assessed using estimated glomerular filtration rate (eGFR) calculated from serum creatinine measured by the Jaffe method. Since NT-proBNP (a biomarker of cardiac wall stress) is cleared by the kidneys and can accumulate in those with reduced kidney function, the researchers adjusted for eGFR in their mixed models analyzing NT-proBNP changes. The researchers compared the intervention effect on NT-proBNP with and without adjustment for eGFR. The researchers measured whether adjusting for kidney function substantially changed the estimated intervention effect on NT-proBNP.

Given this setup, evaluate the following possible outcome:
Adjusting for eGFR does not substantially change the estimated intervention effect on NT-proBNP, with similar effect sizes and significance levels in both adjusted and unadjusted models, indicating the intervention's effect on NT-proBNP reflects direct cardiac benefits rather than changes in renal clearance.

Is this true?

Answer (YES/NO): YES